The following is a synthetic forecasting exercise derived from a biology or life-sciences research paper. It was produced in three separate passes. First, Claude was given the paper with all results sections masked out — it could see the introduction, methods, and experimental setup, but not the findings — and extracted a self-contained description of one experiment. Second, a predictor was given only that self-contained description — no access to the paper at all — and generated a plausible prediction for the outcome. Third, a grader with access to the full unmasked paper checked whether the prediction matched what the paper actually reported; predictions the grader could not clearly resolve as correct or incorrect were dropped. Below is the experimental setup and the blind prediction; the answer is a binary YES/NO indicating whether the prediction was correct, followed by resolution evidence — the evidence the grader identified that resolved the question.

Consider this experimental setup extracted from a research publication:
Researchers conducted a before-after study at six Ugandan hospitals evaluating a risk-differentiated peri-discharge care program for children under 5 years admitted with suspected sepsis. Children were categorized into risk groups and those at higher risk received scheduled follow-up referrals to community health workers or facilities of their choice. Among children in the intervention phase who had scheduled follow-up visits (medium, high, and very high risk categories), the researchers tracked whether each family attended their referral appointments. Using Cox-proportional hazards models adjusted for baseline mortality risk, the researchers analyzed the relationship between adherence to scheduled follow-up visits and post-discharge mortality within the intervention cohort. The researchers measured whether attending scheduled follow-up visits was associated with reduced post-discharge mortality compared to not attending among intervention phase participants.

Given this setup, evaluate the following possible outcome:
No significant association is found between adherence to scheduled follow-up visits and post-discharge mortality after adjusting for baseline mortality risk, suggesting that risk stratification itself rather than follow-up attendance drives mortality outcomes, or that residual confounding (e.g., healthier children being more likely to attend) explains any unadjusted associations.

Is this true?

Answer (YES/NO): NO